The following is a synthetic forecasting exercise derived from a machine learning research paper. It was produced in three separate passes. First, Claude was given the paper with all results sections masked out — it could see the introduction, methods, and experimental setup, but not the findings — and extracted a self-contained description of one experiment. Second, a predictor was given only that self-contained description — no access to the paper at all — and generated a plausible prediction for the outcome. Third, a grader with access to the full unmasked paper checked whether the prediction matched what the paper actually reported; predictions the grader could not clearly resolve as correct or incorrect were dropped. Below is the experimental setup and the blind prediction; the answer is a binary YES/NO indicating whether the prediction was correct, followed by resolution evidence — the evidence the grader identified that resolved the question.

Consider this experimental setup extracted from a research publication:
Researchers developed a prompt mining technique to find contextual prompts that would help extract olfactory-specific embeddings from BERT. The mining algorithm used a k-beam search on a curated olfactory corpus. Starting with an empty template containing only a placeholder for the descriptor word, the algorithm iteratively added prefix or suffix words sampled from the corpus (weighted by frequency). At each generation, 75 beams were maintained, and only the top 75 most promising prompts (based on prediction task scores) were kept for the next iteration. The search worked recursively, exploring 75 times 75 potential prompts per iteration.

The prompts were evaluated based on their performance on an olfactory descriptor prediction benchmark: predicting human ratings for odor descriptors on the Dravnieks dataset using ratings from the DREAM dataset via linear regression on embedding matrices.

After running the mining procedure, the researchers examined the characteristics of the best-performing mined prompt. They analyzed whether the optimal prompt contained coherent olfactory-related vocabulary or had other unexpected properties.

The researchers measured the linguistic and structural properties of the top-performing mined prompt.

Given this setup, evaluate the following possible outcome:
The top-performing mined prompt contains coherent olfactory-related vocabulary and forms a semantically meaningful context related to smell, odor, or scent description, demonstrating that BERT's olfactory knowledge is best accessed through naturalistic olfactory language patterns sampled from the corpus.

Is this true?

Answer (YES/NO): NO